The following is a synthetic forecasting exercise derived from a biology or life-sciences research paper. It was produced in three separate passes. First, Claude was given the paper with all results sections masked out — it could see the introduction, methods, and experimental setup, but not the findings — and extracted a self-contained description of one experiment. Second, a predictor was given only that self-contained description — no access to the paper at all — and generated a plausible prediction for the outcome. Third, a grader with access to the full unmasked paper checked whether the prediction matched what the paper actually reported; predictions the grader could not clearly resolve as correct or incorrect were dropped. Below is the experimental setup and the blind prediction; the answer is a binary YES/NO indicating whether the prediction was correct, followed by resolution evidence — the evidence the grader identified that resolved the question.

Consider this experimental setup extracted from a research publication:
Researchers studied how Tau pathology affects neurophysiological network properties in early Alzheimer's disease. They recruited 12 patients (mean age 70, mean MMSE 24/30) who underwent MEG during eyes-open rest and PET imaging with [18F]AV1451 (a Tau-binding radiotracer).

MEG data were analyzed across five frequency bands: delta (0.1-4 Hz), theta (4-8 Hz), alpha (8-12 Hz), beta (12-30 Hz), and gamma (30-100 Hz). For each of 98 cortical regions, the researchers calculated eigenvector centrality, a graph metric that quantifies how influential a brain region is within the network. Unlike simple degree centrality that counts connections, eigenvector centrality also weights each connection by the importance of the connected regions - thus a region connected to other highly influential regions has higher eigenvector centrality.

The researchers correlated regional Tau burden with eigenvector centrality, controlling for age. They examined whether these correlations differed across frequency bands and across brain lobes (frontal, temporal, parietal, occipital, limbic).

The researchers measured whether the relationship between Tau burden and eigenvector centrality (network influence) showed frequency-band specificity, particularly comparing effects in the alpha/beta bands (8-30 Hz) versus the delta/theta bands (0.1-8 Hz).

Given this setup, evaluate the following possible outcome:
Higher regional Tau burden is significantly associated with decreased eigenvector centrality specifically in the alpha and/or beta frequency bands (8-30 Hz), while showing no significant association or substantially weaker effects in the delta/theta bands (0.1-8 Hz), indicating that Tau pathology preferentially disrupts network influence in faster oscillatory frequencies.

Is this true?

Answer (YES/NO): NO